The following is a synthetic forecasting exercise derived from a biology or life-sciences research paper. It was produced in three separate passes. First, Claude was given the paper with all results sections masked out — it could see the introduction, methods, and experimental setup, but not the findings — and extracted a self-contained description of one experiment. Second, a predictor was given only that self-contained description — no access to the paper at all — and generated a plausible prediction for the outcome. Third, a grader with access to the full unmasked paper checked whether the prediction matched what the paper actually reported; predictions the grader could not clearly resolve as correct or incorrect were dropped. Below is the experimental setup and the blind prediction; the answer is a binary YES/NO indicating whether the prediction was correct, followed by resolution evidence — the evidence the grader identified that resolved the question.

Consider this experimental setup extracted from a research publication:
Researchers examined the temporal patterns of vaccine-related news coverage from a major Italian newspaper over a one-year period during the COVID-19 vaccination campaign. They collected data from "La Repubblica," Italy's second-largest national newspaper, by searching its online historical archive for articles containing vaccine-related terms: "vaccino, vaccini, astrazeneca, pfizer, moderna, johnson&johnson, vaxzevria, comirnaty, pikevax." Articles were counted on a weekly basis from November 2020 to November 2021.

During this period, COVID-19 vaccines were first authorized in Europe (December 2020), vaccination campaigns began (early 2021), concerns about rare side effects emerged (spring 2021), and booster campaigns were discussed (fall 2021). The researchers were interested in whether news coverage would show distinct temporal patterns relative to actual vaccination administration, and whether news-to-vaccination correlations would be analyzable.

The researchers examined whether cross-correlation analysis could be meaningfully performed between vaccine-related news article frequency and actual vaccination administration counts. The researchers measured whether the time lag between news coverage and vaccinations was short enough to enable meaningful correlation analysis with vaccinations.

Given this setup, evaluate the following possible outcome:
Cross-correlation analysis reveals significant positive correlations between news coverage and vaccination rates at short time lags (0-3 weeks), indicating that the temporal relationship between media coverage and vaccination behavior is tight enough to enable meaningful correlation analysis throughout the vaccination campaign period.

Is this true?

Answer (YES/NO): NO